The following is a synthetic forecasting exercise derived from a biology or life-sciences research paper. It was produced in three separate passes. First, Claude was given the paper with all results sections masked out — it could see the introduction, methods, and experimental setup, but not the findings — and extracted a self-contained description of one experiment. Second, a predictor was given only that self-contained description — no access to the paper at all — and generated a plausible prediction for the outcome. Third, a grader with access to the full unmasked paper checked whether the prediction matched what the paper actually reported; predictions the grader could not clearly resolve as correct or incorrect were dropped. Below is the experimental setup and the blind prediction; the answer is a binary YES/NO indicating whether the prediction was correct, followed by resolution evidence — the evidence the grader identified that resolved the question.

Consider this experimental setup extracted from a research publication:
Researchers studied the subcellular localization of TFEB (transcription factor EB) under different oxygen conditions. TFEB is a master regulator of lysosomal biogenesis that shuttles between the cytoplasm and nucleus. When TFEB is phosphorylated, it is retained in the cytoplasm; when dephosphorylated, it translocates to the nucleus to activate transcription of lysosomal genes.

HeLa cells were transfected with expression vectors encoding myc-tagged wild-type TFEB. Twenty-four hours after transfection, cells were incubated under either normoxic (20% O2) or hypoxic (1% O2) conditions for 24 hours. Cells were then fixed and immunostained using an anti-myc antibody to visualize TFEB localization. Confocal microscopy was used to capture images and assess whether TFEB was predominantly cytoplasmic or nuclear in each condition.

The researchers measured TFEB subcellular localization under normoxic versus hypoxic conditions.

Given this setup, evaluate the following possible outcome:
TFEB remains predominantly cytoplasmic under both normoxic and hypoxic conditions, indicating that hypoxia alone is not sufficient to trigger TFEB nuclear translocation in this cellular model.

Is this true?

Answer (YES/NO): NO